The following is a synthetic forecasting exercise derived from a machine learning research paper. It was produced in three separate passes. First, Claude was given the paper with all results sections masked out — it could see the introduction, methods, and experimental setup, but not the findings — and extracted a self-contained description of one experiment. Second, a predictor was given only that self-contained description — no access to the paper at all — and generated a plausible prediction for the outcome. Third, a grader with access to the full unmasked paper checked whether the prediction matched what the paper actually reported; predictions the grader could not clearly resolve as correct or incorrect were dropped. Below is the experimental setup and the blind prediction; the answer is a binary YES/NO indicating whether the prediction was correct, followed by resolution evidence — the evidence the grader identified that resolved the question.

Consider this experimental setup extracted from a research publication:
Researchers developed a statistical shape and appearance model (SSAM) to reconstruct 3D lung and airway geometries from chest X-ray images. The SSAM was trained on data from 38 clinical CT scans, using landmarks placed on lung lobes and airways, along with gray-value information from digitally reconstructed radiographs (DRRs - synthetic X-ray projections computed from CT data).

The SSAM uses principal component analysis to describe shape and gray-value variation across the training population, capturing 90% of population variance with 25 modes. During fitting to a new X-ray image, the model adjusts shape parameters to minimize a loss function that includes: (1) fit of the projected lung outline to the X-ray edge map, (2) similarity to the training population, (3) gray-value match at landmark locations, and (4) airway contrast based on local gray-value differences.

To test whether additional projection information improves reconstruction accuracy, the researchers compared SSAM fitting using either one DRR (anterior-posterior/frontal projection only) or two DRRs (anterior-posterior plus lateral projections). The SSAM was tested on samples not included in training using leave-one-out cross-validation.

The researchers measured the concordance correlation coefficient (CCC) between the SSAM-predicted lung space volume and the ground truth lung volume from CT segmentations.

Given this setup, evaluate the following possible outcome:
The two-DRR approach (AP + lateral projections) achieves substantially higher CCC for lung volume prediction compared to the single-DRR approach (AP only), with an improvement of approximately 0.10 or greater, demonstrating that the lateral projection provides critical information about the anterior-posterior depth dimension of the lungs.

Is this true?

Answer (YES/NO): NO